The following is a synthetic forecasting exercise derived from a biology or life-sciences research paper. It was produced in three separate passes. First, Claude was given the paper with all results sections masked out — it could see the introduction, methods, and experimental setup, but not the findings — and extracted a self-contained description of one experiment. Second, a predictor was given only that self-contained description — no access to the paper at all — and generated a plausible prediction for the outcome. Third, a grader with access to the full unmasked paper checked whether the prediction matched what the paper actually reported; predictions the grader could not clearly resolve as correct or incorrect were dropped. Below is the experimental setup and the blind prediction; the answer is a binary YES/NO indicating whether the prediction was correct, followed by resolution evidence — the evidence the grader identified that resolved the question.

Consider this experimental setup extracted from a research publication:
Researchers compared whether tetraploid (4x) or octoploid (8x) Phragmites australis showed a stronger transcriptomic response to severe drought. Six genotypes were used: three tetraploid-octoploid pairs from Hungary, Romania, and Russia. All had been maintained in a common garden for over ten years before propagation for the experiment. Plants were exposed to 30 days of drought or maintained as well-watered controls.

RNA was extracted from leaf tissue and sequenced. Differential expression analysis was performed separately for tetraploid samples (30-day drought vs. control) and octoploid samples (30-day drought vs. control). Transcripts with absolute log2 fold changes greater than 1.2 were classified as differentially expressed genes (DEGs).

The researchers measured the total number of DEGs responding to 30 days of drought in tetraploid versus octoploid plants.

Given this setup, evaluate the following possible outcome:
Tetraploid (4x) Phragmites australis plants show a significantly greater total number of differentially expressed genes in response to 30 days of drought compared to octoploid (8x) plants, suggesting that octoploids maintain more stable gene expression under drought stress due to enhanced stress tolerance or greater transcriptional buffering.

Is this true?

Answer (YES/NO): YES